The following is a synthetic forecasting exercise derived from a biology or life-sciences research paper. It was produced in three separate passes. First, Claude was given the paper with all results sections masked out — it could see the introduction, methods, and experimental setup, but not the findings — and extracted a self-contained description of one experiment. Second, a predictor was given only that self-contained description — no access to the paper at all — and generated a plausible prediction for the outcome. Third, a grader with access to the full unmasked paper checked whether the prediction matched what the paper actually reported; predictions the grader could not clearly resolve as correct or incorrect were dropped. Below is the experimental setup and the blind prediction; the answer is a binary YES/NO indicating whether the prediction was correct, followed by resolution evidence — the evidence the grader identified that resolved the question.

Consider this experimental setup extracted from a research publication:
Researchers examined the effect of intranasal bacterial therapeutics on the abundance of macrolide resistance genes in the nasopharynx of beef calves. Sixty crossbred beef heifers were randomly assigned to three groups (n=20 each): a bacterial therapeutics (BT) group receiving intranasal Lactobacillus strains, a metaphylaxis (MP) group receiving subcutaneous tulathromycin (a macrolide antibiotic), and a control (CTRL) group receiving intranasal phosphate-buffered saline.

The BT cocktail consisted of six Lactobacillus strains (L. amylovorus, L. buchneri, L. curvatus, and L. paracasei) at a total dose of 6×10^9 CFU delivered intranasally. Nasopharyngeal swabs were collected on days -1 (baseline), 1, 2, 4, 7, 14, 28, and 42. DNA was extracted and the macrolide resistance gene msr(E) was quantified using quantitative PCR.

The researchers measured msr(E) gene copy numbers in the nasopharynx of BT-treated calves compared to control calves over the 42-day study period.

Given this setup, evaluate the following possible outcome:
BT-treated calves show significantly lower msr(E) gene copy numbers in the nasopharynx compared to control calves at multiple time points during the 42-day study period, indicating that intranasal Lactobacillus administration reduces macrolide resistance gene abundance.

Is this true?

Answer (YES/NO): NO